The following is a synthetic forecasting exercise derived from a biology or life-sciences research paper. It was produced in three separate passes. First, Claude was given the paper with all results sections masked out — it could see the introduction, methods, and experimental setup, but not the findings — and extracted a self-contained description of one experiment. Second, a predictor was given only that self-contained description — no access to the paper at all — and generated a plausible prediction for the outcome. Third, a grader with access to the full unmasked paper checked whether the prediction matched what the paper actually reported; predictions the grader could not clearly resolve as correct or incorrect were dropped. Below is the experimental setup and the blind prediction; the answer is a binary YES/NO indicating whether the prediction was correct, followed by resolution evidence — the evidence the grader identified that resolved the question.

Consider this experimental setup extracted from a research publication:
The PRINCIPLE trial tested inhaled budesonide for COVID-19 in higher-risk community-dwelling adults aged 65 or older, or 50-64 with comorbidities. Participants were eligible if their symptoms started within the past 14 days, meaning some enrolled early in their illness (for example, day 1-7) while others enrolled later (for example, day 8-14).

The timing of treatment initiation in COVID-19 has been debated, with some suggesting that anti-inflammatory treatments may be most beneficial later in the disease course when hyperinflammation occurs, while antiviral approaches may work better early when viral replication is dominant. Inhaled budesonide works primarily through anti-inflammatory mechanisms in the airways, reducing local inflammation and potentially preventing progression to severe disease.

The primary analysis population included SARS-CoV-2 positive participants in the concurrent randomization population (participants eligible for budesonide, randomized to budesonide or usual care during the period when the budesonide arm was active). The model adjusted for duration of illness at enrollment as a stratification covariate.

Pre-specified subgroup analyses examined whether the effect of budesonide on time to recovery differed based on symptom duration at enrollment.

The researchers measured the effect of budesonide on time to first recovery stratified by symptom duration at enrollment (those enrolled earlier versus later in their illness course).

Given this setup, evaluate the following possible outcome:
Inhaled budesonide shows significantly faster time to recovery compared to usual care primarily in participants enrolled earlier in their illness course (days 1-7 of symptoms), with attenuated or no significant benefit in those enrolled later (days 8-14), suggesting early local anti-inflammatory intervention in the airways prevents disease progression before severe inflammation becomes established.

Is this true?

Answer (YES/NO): NO